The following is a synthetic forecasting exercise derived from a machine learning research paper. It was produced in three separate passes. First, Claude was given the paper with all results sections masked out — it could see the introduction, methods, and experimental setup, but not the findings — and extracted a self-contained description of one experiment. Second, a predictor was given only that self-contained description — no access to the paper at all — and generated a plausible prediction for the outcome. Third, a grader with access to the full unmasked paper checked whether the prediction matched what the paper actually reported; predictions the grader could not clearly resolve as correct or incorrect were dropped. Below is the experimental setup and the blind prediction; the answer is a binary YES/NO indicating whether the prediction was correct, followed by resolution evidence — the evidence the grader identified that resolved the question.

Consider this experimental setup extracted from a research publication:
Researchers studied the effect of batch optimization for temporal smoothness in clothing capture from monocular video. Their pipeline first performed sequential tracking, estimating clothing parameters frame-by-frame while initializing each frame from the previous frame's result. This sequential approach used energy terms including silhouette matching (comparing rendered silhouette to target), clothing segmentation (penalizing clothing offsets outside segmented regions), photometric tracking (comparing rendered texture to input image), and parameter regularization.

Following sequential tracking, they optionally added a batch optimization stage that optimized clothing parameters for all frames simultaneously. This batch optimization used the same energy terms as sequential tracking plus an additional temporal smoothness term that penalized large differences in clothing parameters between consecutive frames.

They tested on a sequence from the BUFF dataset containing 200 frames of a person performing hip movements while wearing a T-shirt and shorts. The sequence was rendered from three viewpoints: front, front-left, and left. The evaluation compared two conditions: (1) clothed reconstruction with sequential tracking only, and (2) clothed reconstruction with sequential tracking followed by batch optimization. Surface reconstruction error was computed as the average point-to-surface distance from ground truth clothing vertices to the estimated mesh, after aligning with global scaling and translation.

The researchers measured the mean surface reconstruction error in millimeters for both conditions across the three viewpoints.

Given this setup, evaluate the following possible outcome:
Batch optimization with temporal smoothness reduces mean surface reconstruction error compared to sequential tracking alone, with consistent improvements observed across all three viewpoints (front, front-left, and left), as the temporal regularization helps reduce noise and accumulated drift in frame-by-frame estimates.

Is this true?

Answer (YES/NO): NO